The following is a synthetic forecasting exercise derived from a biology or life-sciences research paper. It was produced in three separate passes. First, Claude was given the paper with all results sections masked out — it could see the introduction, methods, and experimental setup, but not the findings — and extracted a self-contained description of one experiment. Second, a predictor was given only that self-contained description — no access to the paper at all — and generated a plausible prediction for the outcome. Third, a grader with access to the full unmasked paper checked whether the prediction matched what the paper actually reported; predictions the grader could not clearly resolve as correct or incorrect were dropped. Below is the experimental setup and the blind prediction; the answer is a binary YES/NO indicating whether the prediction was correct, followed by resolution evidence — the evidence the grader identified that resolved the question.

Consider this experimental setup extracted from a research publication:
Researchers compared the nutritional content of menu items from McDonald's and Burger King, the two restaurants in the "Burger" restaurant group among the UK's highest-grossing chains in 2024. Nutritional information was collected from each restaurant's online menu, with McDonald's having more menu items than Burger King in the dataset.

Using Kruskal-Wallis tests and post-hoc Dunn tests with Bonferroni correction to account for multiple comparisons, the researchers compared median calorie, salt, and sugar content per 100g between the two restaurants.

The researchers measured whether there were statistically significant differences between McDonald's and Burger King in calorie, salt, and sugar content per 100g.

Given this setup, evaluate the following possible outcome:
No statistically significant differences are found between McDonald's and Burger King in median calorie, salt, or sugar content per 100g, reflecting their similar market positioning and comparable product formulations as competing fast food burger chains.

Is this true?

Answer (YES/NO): NO